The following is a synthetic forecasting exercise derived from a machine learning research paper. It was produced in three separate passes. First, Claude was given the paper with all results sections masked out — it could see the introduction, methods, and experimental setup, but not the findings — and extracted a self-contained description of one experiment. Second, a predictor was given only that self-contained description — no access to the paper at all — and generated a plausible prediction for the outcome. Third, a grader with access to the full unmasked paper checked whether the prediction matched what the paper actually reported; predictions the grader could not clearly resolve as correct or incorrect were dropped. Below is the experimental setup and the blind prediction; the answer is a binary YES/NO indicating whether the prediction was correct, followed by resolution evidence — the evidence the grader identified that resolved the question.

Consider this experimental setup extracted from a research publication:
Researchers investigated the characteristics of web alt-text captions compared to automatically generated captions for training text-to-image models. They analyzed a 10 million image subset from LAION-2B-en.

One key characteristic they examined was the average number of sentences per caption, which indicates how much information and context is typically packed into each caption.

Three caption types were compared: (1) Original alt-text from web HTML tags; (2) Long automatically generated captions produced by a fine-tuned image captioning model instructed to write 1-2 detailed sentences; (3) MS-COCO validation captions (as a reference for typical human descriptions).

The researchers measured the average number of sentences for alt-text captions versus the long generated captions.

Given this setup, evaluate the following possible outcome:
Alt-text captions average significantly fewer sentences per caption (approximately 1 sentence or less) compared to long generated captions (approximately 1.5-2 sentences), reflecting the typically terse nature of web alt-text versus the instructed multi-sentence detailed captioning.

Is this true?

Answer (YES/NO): NO